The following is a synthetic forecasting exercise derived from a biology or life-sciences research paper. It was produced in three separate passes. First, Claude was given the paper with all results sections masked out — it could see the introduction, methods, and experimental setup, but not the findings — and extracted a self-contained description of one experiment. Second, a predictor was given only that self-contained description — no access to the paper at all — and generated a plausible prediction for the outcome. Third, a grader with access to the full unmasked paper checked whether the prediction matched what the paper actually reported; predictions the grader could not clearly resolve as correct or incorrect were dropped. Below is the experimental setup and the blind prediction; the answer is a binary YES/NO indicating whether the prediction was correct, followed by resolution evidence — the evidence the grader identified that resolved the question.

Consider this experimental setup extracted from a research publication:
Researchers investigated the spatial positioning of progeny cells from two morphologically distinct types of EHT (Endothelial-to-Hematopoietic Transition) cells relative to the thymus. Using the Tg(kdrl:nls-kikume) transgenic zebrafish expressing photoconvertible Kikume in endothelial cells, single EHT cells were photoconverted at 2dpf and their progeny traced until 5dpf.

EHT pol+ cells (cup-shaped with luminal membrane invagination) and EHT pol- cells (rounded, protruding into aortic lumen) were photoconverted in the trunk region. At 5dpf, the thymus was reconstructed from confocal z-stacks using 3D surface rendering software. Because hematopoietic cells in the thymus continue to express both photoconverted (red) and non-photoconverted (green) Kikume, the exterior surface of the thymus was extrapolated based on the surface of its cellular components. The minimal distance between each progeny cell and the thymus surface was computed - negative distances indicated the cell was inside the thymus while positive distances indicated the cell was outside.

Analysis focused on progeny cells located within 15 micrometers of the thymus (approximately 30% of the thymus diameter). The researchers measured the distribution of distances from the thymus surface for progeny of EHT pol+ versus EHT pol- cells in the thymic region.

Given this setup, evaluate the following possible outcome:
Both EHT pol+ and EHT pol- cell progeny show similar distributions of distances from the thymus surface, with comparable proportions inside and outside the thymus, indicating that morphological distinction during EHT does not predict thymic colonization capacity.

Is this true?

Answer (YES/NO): NO